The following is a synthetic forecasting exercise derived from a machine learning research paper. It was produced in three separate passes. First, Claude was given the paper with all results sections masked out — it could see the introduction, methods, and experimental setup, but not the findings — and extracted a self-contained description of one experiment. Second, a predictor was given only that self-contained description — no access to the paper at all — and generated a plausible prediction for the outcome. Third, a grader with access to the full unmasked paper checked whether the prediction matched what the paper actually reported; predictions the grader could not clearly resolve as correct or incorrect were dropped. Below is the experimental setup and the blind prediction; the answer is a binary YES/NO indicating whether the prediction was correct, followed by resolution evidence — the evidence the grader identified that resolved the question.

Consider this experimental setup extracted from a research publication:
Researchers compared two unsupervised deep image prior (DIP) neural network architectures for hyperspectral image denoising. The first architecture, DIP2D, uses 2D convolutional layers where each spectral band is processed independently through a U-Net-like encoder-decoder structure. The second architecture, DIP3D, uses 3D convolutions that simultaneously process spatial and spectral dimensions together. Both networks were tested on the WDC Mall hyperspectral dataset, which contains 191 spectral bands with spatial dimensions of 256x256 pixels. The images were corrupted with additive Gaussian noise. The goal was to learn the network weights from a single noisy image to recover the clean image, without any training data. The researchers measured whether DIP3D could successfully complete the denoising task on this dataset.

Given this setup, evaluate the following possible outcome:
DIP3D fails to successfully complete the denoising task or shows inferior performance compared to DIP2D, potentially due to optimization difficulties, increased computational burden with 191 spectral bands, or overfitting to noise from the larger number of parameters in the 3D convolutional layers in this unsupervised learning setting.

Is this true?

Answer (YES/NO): YES